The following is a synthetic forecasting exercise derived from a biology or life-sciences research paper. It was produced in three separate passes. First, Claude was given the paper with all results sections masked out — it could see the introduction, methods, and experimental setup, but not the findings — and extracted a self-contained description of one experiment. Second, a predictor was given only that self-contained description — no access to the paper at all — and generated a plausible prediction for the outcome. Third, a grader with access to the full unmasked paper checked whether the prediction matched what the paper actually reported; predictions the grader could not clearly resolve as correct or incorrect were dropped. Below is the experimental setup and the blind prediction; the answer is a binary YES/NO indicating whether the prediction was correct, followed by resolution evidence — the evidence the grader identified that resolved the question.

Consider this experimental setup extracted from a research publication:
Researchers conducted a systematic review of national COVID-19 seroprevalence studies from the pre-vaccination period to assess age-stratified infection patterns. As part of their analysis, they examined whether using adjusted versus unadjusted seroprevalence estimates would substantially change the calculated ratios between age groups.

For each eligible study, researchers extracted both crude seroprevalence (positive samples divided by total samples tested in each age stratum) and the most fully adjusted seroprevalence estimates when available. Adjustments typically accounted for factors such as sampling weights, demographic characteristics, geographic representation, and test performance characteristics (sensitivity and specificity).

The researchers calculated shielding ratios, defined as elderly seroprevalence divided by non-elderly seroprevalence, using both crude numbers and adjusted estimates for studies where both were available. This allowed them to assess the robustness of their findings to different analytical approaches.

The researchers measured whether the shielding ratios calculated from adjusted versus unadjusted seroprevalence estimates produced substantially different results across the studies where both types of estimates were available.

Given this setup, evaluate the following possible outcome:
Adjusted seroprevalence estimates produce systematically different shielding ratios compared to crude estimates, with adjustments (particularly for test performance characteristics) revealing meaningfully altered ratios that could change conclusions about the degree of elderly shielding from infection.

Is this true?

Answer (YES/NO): NO